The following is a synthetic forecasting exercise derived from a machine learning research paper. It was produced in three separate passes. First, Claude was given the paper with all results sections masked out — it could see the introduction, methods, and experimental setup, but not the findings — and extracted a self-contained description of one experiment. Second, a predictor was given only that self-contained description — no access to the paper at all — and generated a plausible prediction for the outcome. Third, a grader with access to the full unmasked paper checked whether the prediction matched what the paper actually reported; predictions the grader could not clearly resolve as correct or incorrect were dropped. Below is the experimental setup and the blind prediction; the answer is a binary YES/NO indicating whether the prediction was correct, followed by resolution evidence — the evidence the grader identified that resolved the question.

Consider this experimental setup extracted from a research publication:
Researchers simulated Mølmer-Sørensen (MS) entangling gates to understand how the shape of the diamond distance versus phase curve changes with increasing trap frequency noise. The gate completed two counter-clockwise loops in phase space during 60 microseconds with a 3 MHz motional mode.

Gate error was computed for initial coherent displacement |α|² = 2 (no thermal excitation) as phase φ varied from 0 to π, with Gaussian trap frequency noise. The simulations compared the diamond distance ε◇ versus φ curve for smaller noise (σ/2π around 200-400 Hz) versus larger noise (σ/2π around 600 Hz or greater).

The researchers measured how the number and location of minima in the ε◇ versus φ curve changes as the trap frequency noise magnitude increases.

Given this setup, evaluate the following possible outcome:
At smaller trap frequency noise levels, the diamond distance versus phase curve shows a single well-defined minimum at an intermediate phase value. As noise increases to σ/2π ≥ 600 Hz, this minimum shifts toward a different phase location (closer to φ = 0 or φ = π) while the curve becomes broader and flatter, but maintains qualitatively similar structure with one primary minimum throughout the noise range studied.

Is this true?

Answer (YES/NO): NO